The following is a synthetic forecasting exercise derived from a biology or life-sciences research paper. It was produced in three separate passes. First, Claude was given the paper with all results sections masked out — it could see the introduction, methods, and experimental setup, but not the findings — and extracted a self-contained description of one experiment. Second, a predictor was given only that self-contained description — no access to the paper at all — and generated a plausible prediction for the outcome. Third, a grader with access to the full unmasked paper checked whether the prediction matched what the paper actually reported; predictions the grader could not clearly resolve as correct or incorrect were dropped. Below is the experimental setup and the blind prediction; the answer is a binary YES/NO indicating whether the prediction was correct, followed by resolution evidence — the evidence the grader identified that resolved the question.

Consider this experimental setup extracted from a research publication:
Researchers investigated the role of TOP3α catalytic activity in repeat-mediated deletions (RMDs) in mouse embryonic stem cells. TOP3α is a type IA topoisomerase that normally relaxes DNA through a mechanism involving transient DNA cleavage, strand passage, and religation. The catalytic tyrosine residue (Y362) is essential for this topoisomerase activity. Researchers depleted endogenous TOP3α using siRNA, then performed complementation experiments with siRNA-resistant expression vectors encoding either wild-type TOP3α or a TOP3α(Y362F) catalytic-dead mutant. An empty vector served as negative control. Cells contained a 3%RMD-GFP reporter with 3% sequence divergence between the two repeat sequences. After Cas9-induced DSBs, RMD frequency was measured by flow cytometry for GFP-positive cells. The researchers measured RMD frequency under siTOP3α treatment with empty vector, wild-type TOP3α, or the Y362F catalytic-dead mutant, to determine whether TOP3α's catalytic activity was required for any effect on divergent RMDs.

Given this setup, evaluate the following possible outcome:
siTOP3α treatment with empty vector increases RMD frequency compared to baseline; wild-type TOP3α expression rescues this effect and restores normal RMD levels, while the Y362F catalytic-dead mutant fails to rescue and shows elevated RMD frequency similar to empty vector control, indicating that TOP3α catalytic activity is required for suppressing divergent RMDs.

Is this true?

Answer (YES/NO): NO